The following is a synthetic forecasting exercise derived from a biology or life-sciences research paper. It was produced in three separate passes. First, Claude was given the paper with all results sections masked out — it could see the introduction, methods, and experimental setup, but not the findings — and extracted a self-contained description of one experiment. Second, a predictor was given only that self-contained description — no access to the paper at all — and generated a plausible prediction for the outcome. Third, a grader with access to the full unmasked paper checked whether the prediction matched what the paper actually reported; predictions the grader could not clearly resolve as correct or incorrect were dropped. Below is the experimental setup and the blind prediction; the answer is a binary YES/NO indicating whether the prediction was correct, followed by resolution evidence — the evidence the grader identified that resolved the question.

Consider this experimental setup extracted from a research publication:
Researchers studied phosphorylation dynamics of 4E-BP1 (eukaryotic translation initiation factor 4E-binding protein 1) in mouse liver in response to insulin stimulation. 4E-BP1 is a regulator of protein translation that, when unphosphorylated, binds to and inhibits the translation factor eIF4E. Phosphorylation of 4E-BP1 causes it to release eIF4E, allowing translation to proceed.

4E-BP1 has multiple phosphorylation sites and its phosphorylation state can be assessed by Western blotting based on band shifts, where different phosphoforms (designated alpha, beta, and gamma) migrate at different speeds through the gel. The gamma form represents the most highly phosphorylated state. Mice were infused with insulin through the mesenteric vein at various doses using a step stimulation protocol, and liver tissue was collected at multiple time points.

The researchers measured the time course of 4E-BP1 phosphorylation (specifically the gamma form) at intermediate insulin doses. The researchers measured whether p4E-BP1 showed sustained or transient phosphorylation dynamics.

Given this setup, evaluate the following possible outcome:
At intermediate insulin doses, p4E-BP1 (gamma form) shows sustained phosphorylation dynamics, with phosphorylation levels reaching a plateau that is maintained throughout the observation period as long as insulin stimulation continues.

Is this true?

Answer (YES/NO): NO